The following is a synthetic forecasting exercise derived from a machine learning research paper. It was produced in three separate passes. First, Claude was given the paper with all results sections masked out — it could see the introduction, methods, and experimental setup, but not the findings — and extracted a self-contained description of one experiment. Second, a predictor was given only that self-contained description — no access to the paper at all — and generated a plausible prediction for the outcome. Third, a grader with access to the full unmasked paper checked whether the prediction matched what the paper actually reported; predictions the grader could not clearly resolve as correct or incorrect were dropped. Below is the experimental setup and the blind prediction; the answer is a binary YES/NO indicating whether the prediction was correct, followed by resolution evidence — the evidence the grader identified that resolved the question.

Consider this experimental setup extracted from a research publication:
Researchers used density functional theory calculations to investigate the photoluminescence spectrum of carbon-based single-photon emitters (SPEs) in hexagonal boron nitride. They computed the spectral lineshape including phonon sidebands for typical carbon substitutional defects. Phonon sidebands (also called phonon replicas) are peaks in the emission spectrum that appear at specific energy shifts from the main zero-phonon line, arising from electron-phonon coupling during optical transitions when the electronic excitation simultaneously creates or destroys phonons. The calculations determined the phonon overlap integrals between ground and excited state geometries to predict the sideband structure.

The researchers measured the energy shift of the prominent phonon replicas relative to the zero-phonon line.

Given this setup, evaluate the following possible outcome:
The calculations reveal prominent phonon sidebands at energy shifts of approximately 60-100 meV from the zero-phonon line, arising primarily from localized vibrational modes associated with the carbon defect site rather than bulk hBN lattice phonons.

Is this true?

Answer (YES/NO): NO